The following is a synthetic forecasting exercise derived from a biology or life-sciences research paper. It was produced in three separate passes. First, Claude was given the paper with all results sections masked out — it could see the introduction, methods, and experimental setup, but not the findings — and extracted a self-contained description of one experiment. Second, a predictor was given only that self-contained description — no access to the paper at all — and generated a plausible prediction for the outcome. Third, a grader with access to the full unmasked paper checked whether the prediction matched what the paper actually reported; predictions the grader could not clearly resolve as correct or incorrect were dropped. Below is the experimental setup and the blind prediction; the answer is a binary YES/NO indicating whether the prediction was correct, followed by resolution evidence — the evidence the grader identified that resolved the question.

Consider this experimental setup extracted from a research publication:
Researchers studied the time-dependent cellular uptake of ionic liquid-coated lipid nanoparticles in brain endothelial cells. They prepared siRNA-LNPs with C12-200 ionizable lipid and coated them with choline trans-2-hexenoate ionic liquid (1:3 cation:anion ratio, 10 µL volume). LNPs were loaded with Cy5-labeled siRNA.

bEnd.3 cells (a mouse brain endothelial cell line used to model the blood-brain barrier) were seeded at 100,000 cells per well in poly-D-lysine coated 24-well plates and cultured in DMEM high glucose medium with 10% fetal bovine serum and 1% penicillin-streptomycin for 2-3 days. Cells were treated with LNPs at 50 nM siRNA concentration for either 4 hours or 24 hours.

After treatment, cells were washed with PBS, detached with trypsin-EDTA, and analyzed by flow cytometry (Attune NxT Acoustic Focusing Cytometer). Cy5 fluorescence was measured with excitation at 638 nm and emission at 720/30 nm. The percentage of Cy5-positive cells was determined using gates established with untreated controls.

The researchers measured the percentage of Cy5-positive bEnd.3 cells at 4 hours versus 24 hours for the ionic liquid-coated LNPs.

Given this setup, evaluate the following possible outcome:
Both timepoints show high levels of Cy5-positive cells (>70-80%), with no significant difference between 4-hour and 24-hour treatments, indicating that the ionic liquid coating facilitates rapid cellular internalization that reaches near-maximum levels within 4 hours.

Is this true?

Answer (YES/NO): NO